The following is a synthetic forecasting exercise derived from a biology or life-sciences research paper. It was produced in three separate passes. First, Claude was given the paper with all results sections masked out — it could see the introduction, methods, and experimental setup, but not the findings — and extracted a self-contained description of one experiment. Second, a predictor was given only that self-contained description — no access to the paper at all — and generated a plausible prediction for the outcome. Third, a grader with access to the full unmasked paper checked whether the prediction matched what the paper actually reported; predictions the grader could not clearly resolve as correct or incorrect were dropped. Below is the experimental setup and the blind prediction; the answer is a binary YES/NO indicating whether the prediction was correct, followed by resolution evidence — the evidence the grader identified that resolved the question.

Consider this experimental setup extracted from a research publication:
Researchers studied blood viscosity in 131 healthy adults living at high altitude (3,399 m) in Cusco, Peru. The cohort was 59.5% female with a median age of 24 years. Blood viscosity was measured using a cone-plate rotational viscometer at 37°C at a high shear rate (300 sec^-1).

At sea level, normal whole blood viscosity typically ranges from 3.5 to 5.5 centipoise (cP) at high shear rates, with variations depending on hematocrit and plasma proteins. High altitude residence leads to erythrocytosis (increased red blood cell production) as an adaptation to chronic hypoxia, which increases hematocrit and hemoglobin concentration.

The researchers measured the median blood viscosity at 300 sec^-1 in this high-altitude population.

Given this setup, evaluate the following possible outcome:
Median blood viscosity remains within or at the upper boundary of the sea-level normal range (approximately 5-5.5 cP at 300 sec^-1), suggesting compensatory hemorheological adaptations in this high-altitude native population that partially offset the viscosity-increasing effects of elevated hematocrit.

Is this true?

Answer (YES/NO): YES